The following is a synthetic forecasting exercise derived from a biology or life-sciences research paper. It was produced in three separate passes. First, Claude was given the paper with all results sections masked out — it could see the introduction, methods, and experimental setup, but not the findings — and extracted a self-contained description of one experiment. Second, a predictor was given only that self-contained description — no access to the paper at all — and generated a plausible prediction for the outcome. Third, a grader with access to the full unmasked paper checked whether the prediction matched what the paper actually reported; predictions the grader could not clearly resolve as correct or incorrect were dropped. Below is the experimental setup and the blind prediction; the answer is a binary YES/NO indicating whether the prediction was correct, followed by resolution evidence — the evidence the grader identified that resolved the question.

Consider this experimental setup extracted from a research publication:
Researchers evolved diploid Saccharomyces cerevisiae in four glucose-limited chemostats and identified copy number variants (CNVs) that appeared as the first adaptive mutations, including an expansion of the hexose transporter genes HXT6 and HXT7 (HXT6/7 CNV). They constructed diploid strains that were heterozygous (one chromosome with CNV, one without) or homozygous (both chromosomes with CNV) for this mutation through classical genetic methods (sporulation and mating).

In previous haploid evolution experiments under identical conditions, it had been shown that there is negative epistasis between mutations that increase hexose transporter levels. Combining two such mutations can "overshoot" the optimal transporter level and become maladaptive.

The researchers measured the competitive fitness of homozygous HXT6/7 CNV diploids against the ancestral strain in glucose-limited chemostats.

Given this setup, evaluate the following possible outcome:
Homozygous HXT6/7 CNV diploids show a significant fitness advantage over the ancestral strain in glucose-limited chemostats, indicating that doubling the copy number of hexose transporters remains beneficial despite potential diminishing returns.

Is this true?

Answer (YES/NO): NO